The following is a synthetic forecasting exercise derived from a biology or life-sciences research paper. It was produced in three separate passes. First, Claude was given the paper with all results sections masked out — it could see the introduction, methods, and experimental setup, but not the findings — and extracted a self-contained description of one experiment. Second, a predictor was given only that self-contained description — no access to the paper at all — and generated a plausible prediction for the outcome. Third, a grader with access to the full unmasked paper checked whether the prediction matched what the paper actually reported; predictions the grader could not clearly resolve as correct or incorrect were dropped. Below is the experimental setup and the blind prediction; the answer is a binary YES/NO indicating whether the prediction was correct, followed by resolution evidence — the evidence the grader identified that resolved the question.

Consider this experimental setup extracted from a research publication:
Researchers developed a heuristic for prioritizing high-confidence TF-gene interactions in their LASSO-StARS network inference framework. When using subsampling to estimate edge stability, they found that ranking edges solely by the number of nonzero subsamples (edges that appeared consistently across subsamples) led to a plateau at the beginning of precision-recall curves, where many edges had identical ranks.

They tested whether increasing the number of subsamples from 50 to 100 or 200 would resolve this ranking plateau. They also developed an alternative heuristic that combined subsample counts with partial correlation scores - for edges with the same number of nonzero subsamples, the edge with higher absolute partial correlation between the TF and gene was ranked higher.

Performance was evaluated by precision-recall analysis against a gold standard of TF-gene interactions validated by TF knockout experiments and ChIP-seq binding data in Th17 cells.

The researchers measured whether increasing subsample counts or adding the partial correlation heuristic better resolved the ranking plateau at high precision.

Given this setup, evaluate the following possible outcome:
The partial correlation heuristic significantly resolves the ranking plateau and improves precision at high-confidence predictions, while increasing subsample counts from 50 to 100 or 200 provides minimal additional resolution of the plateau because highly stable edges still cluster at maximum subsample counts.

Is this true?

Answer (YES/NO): YES